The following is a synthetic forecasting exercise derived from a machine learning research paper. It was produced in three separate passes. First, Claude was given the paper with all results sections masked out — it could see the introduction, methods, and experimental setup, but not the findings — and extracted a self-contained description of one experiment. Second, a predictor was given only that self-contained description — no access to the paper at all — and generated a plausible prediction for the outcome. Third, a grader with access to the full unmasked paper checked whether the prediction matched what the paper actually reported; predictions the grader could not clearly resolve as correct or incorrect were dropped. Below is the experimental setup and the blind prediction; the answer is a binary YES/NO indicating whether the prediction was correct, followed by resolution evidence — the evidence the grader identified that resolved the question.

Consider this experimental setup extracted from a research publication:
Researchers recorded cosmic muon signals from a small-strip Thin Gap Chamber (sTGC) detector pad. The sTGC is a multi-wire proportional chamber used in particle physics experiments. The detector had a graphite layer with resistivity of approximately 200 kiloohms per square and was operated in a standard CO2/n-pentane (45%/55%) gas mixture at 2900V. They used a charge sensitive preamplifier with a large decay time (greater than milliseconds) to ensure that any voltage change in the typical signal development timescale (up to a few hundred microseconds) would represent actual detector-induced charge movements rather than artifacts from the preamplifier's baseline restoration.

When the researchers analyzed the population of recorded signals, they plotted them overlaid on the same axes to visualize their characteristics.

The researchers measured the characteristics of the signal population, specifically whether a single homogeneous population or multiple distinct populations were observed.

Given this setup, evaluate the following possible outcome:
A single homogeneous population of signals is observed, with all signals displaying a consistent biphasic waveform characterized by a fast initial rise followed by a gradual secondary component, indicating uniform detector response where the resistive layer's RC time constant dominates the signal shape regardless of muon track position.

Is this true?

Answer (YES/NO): NO